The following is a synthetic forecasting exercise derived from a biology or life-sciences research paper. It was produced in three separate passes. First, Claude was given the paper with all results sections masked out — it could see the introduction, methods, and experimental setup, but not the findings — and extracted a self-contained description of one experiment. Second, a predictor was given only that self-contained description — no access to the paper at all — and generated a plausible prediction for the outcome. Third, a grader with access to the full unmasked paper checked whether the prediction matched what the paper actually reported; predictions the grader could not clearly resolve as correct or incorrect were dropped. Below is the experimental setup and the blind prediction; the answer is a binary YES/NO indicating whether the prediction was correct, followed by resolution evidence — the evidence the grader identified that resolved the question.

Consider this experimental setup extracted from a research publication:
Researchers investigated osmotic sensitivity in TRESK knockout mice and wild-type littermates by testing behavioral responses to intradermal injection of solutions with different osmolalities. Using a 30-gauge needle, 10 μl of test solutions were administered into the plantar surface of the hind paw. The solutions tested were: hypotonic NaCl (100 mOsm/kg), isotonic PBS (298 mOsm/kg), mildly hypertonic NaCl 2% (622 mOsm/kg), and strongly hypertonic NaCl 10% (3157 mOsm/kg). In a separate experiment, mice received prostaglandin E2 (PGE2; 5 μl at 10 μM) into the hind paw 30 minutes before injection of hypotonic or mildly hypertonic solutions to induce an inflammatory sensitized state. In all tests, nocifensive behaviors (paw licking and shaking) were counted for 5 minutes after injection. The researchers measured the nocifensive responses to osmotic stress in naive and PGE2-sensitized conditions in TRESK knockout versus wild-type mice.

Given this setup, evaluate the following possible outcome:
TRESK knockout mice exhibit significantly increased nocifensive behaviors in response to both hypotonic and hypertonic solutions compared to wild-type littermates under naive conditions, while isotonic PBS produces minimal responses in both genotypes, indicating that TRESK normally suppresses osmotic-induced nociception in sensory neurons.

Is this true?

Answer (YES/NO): NO